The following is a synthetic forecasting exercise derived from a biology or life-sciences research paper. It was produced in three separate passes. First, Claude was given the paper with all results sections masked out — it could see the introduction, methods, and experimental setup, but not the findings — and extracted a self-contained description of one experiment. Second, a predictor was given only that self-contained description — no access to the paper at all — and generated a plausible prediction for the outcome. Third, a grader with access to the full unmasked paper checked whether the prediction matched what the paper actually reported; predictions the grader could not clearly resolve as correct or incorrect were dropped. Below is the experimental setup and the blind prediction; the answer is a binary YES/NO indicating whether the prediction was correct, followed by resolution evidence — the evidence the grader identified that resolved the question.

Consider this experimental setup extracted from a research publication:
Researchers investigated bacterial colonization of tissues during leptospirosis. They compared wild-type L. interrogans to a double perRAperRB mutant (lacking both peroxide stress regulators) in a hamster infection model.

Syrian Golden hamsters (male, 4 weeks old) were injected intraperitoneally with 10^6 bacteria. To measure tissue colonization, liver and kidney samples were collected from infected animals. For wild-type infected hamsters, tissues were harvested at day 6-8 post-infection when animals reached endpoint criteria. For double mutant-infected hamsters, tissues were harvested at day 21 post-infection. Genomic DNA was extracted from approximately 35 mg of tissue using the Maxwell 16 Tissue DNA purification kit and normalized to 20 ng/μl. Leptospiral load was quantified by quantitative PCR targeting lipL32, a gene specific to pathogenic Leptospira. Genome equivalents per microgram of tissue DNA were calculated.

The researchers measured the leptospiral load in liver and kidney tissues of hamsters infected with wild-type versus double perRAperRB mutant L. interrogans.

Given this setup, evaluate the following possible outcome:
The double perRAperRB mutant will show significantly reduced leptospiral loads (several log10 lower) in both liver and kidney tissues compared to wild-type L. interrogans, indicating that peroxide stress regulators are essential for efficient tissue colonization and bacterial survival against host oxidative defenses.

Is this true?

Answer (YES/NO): YES